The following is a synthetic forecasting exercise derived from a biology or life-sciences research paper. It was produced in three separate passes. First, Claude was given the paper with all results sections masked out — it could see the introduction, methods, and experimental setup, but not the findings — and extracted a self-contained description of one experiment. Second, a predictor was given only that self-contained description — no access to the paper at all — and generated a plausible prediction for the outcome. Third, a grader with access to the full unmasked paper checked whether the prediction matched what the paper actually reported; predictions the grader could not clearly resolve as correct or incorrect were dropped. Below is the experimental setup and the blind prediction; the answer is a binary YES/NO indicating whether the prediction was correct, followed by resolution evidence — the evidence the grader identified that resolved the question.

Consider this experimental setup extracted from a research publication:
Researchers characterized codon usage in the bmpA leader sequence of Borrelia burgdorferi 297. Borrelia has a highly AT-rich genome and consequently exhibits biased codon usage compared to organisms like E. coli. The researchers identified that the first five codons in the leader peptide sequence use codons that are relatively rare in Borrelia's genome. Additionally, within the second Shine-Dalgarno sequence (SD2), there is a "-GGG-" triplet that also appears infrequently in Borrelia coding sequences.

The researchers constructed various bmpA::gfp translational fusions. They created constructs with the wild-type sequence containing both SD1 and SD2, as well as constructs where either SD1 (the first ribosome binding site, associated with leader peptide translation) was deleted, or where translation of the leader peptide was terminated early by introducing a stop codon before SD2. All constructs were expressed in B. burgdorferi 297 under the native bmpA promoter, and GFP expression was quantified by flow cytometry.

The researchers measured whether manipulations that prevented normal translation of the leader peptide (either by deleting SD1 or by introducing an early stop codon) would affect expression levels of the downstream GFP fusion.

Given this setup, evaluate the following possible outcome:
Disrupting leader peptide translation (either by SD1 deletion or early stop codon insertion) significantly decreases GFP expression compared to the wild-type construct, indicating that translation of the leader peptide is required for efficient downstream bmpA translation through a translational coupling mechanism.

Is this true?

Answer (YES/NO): NO